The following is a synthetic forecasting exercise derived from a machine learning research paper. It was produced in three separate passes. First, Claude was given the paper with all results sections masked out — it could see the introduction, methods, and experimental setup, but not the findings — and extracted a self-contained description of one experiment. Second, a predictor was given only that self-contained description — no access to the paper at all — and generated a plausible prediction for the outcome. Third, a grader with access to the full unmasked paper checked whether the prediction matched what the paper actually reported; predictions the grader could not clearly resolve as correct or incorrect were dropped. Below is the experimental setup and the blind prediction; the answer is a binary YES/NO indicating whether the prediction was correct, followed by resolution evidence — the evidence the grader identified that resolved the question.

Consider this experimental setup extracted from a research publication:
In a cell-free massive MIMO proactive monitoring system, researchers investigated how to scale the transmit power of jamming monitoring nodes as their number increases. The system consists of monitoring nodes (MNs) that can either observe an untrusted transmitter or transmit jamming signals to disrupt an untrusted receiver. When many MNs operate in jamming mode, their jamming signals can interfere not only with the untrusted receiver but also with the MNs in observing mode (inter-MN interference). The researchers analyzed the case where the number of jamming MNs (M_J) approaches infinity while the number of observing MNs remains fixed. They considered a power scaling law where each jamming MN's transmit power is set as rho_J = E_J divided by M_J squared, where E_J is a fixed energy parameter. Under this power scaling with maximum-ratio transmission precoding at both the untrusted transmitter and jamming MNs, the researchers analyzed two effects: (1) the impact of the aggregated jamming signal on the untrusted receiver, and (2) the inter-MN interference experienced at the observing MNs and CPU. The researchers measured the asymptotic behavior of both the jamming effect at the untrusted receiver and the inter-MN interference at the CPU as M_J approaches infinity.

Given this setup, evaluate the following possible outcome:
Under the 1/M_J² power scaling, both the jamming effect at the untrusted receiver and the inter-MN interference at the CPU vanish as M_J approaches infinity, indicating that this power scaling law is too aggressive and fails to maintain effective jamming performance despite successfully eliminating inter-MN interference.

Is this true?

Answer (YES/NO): NO